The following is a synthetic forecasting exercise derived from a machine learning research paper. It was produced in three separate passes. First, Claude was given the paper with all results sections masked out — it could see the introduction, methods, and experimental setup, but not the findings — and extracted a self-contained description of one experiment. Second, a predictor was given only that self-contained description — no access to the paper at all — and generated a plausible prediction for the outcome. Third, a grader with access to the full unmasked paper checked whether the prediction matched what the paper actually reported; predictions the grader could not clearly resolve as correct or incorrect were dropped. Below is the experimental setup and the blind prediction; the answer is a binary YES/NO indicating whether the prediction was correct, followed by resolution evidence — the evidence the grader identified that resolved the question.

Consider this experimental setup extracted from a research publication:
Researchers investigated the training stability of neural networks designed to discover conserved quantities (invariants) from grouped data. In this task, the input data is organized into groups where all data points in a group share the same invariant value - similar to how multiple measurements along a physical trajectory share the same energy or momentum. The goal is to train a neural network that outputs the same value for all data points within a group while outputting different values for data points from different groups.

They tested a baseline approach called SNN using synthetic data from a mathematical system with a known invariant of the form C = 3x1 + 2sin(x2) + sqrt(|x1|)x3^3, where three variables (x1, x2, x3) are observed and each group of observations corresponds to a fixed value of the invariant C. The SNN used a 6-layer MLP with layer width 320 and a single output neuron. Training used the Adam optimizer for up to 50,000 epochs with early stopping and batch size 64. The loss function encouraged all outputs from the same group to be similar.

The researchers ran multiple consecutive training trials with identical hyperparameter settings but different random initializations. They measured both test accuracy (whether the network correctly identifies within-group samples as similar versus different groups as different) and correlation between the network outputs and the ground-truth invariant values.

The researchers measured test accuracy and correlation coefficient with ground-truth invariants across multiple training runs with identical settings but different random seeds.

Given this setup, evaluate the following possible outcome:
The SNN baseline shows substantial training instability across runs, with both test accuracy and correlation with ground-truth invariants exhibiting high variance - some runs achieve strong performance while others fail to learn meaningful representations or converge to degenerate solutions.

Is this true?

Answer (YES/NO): YES